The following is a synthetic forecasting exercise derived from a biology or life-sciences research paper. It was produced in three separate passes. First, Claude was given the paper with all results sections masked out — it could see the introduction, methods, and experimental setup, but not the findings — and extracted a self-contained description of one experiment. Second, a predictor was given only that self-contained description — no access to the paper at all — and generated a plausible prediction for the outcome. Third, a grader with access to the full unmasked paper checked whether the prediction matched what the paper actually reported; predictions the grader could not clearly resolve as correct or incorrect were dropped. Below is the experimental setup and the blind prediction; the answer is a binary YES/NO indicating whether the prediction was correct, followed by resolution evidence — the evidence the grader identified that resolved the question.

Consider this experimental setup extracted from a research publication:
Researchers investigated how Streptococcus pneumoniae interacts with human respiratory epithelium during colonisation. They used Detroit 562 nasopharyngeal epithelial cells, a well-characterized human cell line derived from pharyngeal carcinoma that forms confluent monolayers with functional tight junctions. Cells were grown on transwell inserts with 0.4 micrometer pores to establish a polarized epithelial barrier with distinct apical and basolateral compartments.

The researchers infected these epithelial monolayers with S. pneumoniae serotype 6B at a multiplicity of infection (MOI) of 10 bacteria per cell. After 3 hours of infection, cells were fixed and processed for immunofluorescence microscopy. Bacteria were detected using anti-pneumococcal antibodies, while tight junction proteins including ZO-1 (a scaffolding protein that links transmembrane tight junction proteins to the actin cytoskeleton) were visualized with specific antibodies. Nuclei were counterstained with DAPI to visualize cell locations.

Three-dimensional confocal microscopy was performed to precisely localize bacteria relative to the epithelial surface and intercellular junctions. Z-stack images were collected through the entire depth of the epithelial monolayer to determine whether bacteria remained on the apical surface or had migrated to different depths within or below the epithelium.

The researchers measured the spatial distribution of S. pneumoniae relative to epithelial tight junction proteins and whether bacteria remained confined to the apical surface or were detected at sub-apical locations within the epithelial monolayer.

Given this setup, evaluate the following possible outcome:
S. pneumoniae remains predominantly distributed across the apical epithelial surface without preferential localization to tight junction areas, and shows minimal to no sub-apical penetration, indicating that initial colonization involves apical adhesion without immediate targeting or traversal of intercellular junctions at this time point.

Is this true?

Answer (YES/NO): NO